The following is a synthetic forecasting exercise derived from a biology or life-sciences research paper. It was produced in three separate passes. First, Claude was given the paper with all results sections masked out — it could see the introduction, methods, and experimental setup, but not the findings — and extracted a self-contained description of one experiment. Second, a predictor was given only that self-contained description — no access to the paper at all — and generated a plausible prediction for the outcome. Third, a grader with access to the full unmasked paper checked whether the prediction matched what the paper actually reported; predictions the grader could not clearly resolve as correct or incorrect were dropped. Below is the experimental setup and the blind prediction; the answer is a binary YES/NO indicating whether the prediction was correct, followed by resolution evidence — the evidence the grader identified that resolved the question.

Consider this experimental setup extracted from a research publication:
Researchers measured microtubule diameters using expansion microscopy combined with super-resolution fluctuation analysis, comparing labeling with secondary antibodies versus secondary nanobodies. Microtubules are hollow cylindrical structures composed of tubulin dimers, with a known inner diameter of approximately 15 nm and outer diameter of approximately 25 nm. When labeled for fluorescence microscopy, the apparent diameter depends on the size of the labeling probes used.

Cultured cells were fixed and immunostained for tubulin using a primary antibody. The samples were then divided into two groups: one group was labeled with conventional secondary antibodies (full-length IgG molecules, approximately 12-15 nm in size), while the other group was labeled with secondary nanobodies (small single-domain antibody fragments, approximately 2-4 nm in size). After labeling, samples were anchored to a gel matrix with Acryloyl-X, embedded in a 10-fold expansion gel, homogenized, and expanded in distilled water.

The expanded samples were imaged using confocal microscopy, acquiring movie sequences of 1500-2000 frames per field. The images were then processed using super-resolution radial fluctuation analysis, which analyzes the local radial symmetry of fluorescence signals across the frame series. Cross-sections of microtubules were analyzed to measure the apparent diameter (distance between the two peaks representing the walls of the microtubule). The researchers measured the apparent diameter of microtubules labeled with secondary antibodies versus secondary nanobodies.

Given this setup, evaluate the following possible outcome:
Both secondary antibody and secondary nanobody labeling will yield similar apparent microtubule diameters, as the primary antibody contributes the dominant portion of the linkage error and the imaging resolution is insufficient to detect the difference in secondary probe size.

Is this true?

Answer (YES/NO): NO